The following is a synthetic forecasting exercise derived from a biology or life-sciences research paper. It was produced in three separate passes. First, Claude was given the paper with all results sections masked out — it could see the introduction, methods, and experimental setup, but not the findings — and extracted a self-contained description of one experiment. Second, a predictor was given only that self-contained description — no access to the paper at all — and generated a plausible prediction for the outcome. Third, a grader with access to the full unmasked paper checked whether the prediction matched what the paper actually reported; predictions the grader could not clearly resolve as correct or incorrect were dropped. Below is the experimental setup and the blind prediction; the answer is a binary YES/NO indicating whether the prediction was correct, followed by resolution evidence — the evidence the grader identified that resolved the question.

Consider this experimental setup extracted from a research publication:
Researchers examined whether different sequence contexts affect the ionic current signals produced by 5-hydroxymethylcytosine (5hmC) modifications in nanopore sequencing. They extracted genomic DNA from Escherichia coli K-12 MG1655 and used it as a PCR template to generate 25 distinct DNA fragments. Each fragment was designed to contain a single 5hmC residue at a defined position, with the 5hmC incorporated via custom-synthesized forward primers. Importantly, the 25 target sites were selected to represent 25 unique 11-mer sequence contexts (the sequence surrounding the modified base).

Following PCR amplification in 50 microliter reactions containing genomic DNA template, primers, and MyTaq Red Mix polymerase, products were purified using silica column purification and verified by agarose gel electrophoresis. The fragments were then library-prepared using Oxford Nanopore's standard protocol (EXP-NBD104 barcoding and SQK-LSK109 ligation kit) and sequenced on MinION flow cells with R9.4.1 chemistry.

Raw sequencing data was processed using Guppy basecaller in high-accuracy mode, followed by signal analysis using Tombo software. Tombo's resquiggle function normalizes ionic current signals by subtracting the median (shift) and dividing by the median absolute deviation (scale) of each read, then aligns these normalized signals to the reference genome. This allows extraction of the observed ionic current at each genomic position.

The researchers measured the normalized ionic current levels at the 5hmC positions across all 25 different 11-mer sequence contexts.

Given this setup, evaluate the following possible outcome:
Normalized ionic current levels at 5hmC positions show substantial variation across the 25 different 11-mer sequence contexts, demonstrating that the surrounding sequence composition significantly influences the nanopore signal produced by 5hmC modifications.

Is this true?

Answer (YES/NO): YES